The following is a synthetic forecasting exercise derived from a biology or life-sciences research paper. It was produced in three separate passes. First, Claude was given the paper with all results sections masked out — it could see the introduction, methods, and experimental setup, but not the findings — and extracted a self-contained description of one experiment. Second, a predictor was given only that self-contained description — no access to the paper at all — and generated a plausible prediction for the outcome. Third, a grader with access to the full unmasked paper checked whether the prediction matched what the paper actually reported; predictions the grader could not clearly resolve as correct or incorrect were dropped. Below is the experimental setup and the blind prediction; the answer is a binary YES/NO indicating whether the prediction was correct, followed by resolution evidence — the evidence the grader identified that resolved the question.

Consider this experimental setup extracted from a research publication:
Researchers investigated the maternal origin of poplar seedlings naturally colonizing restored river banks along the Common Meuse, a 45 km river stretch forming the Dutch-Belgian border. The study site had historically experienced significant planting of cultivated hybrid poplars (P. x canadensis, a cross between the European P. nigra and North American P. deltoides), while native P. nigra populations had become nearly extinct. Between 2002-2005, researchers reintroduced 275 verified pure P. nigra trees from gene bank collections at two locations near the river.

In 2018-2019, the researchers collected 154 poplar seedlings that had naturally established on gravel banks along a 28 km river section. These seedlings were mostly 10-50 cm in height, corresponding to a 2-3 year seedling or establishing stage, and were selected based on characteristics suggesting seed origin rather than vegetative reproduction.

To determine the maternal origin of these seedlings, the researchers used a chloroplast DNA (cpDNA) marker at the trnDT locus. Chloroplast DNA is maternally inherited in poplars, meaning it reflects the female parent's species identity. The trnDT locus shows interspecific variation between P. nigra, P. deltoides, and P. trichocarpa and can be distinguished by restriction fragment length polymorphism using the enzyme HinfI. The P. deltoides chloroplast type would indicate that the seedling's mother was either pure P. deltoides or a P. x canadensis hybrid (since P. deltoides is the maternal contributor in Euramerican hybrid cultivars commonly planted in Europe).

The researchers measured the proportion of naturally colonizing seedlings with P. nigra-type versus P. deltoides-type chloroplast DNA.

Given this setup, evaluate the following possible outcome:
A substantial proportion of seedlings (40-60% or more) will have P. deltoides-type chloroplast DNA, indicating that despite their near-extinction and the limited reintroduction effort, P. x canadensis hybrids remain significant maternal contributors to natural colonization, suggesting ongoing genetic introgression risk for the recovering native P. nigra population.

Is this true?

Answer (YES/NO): NO